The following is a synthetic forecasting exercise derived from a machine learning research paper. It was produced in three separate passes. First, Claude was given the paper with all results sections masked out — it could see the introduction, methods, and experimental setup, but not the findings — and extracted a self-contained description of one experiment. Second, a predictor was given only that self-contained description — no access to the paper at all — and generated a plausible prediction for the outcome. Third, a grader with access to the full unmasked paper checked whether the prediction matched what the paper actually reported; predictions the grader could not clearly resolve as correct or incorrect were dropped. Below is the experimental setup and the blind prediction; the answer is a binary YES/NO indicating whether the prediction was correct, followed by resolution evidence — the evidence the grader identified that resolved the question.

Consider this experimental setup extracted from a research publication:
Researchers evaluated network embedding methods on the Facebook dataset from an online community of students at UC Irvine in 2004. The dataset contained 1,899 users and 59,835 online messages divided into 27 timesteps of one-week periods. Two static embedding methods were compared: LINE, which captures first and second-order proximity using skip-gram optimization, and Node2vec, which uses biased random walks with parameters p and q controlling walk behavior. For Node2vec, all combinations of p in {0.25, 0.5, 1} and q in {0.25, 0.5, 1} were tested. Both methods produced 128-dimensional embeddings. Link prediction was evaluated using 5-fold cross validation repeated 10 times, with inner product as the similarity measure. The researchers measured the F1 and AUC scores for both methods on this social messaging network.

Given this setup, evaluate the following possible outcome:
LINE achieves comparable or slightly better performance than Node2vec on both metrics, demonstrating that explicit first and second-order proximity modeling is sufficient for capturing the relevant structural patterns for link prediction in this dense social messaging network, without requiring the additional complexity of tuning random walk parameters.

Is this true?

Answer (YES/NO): YES